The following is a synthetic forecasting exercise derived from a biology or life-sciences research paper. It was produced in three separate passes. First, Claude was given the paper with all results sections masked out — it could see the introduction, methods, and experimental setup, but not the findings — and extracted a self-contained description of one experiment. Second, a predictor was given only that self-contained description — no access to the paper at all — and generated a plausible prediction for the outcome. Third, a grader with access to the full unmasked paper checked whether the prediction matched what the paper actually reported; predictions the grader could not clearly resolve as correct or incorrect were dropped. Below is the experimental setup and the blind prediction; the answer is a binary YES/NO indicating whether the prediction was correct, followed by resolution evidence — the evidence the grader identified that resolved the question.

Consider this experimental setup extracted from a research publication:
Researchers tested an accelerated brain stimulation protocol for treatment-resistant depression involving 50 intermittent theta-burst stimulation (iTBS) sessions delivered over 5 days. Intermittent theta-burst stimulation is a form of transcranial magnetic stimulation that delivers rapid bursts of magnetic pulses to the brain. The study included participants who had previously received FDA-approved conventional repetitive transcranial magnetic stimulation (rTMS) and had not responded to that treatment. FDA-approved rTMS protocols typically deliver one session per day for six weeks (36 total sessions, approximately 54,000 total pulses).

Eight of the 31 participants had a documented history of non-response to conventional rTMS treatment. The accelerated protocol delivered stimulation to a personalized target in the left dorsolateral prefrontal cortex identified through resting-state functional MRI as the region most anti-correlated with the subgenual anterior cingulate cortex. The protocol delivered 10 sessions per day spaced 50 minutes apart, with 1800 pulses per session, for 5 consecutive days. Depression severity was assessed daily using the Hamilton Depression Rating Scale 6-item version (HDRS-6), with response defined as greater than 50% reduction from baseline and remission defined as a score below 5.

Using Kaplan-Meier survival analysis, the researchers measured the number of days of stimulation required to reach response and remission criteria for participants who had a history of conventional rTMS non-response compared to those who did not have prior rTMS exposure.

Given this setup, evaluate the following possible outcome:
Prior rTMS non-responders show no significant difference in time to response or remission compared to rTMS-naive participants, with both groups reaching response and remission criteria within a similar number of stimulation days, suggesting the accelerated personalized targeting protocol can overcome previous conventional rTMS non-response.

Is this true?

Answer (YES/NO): NO